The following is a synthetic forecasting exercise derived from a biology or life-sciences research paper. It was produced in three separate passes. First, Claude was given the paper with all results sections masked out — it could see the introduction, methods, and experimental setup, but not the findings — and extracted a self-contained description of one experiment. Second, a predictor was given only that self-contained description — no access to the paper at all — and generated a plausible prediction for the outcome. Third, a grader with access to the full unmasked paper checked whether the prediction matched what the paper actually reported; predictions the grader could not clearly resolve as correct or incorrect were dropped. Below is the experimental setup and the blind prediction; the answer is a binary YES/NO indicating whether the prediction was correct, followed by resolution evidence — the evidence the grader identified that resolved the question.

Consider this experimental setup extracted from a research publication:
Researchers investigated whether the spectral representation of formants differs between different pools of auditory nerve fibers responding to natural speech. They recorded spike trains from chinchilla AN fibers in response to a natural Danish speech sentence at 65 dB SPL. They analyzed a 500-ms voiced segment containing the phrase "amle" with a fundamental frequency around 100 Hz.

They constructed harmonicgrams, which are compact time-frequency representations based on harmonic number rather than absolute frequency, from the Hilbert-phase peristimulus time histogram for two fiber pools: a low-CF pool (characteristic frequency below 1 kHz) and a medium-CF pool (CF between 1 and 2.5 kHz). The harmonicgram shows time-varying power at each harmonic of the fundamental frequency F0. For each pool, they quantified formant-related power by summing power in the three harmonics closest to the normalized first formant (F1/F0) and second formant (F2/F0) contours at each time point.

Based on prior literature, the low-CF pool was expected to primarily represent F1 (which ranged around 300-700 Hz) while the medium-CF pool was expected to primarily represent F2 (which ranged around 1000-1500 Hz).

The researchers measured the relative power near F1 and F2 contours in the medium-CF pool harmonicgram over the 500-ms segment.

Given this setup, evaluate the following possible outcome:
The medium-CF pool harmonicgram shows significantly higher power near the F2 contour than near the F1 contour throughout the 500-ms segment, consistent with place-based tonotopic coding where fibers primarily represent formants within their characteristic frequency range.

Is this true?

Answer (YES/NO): NO